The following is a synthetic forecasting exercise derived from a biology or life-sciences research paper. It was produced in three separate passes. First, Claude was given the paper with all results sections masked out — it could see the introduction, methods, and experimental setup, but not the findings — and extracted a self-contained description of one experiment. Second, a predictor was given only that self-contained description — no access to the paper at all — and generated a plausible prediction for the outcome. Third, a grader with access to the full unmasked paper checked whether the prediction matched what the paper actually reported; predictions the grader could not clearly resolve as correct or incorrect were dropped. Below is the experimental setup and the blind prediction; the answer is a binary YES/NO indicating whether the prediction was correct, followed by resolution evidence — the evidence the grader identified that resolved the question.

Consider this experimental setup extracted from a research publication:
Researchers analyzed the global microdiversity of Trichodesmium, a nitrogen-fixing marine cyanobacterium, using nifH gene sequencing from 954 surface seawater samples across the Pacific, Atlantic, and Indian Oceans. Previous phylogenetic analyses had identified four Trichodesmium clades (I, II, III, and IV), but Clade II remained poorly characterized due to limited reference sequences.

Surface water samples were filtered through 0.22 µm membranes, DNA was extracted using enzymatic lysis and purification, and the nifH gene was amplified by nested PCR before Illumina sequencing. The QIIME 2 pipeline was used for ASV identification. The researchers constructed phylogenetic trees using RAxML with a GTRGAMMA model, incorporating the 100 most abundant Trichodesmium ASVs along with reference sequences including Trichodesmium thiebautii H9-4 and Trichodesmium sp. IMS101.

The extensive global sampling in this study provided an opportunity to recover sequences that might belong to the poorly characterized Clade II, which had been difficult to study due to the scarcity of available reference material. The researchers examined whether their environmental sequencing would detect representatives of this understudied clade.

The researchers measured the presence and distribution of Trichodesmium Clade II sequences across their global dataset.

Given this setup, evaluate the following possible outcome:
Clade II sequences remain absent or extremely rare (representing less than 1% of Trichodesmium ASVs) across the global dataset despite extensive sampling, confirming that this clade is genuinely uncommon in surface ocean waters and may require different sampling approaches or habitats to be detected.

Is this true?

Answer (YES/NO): NO